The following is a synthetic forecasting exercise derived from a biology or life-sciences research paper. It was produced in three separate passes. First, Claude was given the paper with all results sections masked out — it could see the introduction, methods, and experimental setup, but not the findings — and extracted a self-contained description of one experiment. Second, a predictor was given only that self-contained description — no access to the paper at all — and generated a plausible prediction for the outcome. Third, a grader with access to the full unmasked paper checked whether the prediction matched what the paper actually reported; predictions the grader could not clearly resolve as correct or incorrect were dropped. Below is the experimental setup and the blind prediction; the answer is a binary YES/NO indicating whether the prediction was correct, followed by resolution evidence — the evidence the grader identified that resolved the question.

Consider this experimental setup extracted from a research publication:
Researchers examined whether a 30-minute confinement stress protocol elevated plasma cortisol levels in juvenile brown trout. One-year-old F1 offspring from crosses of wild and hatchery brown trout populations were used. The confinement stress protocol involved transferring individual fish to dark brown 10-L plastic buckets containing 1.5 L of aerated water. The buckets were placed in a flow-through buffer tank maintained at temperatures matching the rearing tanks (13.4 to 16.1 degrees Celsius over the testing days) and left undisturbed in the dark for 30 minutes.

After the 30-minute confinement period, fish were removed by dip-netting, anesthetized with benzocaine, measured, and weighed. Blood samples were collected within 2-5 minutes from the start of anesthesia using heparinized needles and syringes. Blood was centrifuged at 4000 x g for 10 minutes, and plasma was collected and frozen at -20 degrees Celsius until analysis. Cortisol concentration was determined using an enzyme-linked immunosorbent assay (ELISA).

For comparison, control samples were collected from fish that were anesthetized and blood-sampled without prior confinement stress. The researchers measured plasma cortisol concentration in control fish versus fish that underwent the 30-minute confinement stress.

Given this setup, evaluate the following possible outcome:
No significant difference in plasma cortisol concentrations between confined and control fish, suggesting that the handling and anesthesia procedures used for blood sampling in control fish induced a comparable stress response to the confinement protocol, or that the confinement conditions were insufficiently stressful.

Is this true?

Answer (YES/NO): NO